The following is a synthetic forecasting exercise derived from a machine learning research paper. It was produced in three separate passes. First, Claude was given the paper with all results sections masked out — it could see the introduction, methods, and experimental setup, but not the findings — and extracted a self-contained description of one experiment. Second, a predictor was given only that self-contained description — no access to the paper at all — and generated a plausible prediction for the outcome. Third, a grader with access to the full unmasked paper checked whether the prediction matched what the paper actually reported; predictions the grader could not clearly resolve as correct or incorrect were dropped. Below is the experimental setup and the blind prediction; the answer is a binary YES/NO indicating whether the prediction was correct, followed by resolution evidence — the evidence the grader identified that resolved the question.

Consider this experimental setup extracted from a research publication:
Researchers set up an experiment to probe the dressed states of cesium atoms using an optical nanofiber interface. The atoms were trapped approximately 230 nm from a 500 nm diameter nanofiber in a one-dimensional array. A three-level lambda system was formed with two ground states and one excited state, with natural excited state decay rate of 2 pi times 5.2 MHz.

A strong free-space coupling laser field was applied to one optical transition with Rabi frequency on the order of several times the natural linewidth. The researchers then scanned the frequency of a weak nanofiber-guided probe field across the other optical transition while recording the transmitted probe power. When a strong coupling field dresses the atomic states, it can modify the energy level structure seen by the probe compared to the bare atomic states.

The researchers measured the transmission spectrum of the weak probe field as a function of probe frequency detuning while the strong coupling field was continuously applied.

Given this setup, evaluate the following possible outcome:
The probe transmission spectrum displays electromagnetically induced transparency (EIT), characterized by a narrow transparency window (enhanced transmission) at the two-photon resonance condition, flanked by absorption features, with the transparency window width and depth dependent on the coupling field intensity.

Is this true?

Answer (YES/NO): NO